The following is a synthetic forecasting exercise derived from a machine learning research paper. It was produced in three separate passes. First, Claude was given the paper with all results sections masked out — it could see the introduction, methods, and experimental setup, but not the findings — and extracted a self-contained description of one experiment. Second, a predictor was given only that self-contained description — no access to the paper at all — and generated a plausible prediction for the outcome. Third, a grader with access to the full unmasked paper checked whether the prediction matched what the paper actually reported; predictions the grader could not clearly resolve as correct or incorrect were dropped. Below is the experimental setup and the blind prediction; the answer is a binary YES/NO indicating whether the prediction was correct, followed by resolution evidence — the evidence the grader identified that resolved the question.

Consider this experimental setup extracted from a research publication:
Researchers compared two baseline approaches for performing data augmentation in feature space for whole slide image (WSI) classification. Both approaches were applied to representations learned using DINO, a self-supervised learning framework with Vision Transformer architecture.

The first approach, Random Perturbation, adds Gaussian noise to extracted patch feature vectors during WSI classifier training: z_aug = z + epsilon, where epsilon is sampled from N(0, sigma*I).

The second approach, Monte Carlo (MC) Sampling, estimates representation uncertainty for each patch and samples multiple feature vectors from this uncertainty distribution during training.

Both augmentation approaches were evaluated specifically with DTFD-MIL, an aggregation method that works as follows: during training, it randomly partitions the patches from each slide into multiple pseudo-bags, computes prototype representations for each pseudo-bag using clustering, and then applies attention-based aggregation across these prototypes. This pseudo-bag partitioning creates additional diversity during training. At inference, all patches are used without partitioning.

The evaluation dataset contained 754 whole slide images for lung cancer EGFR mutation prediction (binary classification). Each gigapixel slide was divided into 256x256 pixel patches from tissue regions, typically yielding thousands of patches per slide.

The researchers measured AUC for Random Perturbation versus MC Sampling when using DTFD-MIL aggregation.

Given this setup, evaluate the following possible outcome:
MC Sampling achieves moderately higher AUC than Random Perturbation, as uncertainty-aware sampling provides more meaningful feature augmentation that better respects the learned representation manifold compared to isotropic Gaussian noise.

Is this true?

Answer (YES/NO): YES